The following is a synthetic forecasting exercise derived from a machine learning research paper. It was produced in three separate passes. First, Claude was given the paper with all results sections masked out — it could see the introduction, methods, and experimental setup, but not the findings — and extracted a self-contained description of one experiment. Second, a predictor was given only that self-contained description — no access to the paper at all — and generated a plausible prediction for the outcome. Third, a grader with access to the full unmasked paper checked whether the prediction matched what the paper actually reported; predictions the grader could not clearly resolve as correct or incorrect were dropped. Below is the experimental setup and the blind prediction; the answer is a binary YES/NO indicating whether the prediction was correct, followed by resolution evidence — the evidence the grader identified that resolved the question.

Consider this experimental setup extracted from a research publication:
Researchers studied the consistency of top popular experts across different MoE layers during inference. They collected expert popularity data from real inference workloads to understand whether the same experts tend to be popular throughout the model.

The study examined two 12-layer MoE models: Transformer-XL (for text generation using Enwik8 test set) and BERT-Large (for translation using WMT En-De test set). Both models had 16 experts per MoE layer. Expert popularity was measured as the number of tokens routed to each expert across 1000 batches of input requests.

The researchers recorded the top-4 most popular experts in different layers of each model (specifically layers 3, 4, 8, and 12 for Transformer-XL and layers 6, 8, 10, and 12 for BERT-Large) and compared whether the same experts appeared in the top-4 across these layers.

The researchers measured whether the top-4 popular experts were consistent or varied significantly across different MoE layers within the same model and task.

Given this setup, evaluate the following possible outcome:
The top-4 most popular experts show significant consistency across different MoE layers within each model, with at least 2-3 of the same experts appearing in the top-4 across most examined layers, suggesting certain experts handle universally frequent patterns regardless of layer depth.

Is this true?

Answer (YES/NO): NO